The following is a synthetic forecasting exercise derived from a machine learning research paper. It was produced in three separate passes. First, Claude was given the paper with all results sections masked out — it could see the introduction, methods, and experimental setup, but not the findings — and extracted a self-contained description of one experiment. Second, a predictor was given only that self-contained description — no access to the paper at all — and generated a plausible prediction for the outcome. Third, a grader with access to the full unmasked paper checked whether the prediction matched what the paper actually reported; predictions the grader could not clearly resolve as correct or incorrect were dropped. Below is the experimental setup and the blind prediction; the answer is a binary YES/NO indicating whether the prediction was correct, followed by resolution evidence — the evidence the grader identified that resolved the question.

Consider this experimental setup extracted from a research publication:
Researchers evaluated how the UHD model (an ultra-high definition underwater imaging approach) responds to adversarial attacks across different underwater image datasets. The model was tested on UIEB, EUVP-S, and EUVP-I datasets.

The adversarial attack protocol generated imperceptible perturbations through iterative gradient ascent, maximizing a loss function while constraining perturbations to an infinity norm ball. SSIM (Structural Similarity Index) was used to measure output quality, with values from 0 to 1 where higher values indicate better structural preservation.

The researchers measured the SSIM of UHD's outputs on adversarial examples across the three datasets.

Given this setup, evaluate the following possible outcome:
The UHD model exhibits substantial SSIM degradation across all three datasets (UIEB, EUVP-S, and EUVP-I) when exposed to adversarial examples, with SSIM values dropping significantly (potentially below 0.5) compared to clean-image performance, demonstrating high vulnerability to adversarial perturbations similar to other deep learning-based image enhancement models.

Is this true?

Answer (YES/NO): NO